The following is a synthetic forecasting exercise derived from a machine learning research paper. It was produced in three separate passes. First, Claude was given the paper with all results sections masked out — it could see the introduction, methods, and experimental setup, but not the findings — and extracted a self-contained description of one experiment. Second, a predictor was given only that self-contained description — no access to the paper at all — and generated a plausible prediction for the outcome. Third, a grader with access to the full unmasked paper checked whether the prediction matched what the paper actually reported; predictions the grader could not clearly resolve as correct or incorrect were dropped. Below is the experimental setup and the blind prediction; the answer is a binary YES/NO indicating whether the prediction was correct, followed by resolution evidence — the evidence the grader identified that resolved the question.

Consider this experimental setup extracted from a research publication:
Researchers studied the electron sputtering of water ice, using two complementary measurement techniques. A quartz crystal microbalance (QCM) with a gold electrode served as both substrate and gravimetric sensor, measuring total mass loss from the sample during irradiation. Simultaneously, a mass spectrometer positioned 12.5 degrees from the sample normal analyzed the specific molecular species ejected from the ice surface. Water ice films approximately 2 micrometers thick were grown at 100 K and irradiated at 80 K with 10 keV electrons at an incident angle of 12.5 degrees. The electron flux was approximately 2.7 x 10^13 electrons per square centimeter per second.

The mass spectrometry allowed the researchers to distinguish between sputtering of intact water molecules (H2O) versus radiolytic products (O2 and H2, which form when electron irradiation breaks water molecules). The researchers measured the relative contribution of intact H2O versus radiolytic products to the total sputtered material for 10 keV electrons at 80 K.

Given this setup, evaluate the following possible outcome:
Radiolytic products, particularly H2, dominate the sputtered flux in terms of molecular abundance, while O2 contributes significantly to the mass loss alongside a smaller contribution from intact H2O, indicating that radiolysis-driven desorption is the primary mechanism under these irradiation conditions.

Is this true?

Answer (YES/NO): NO